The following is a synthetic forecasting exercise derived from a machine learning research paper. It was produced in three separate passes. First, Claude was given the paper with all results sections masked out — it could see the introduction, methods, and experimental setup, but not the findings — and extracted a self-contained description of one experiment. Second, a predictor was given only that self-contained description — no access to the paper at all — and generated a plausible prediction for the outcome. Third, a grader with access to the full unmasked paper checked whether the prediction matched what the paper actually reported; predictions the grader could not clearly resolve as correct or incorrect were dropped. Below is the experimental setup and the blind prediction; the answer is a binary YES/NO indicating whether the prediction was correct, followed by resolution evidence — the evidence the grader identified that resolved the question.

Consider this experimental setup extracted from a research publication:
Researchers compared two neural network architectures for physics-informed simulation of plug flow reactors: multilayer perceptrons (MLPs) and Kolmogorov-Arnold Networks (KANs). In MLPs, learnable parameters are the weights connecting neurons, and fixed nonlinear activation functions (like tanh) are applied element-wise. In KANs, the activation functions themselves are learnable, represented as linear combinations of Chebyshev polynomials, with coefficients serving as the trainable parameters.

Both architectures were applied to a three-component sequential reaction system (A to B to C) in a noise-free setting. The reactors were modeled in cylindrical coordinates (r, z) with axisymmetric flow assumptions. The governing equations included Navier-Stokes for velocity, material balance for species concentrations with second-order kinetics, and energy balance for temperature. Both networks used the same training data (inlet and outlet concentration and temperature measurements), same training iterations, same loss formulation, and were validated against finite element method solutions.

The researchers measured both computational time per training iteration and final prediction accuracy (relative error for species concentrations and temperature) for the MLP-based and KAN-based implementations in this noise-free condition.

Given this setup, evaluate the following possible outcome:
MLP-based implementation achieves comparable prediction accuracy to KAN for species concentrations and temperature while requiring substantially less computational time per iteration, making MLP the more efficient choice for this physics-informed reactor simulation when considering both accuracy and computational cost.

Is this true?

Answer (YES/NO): NO